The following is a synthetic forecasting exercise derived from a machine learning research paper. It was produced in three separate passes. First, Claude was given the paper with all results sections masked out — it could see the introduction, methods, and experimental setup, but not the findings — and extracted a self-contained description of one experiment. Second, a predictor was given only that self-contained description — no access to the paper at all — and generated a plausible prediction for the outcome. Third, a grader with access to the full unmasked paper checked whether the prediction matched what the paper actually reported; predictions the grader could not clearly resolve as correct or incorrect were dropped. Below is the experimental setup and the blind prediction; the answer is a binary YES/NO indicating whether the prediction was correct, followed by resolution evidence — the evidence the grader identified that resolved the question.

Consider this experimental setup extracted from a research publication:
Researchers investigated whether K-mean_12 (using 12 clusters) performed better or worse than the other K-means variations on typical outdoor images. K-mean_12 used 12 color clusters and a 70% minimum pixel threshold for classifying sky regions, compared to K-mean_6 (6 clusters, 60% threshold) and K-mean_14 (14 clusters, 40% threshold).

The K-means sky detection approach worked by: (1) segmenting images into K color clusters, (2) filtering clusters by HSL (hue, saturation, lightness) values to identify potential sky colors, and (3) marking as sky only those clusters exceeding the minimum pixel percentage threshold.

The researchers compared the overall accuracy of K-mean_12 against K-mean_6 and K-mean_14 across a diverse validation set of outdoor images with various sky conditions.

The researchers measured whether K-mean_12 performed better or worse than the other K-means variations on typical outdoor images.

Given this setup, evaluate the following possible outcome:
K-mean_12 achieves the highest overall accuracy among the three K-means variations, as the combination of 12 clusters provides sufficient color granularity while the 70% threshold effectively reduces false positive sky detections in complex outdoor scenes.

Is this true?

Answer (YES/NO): NO